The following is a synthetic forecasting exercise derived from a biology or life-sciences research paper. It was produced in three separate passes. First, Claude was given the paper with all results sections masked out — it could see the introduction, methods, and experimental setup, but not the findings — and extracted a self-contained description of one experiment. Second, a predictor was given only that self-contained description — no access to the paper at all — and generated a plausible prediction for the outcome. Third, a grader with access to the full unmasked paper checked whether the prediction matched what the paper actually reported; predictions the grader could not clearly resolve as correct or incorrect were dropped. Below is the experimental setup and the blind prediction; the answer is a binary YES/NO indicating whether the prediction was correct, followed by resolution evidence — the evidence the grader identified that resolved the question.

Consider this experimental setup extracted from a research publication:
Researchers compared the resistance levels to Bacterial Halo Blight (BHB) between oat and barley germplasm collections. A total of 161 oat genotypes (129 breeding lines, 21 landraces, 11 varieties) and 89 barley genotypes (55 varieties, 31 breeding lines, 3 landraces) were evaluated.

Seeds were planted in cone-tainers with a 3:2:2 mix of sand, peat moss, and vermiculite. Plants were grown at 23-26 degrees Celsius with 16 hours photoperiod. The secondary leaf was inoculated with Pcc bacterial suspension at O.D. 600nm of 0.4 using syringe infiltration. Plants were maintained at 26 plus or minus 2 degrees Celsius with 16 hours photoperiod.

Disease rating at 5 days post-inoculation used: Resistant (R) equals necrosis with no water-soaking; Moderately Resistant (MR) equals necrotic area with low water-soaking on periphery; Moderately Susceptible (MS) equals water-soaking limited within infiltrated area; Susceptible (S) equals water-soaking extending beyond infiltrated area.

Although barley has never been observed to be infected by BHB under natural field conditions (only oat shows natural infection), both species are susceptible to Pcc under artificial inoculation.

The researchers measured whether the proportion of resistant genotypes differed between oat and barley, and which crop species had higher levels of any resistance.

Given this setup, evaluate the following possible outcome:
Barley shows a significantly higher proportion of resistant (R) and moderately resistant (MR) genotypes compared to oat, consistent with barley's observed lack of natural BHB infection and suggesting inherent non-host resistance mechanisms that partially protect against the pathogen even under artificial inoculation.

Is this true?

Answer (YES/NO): NO